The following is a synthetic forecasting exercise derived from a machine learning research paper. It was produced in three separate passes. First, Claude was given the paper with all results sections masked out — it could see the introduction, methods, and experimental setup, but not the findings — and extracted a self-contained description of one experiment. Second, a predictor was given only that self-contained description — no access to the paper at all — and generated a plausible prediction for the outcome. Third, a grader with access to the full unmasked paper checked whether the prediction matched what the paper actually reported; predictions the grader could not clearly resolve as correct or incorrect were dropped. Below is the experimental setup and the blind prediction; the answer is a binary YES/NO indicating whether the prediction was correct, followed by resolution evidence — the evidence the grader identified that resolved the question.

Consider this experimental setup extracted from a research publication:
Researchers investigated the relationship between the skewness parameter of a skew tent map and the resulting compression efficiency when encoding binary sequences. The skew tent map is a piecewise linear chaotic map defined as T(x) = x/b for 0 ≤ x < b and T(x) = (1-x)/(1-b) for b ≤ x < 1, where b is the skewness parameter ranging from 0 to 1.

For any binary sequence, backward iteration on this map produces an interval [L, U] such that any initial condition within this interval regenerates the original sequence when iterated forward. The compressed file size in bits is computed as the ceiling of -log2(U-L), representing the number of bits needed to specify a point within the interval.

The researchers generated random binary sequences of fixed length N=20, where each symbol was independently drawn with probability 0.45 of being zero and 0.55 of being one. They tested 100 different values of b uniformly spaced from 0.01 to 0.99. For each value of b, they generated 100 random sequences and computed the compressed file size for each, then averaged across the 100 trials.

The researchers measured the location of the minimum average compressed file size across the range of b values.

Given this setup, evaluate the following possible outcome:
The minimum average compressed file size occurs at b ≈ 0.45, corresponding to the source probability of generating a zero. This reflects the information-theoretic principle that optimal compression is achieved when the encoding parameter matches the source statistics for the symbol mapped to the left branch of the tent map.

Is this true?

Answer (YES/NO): YES